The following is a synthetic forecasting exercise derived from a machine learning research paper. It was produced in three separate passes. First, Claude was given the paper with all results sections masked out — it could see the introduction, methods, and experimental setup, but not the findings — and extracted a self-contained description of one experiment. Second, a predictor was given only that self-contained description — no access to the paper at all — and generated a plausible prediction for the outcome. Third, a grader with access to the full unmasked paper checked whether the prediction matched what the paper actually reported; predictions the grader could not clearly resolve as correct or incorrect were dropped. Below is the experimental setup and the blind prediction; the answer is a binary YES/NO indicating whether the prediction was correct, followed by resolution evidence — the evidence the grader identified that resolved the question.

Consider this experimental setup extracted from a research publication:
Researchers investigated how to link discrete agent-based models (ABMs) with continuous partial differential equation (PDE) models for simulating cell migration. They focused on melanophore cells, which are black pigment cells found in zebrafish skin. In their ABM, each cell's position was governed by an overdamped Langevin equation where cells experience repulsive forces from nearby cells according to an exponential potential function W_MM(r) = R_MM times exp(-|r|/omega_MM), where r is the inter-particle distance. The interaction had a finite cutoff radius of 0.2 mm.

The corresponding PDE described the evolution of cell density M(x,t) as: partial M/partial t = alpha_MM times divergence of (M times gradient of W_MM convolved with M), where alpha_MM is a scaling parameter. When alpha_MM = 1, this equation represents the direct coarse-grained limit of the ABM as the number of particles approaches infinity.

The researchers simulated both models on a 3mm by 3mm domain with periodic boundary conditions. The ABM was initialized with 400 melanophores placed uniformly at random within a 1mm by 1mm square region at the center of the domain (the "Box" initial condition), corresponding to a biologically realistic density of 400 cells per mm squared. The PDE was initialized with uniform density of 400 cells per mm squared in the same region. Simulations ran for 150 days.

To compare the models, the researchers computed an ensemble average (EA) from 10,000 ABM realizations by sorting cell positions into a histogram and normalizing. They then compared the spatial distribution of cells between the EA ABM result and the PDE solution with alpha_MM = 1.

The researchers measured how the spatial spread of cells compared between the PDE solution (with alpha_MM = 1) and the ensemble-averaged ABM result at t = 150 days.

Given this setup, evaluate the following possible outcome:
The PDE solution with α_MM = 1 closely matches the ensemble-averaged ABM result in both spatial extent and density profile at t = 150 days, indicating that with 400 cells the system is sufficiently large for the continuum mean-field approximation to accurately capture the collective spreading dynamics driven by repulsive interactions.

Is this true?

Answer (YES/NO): NO